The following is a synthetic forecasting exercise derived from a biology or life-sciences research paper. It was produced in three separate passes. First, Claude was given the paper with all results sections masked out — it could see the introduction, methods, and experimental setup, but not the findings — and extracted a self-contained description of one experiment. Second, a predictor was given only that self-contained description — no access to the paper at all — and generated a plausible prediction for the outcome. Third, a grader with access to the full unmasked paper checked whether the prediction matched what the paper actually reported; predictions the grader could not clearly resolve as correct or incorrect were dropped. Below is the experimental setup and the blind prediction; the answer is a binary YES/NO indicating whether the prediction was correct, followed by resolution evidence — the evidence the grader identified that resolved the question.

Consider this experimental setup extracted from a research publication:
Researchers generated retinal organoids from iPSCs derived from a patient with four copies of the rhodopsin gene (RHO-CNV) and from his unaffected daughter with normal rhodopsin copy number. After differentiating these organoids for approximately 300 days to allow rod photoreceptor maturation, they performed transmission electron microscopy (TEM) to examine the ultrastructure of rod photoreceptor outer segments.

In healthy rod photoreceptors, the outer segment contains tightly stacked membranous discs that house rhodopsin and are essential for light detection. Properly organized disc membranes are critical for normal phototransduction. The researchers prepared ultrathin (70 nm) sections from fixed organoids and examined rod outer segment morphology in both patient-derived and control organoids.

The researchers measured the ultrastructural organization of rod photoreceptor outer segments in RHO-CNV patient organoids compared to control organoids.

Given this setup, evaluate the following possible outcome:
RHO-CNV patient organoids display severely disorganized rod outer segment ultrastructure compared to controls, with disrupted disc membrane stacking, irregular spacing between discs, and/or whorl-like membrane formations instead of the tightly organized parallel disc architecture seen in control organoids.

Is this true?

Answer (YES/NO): NO